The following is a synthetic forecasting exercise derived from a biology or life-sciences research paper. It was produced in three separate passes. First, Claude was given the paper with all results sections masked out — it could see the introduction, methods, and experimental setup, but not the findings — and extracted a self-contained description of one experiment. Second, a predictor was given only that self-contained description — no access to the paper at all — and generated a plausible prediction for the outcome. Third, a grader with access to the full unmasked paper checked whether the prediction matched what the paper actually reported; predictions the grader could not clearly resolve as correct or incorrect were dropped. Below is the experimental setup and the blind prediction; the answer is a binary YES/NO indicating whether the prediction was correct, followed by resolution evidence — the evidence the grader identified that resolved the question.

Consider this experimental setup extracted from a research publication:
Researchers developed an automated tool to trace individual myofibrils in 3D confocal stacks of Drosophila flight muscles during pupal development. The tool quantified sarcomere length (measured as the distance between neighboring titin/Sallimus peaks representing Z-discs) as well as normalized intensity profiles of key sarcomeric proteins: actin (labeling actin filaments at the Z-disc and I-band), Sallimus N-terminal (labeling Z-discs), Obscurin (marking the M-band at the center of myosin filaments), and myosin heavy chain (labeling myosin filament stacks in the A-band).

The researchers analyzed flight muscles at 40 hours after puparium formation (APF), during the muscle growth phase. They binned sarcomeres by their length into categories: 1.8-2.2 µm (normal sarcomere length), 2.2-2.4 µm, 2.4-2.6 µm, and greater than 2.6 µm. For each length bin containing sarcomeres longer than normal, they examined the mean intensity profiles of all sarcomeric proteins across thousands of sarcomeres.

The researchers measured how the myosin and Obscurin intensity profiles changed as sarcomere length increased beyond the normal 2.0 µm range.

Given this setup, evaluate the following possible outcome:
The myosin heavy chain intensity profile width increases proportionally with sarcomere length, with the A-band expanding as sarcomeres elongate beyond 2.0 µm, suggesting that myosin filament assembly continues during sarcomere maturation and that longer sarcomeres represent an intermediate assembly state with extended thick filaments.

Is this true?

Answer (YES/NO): NO